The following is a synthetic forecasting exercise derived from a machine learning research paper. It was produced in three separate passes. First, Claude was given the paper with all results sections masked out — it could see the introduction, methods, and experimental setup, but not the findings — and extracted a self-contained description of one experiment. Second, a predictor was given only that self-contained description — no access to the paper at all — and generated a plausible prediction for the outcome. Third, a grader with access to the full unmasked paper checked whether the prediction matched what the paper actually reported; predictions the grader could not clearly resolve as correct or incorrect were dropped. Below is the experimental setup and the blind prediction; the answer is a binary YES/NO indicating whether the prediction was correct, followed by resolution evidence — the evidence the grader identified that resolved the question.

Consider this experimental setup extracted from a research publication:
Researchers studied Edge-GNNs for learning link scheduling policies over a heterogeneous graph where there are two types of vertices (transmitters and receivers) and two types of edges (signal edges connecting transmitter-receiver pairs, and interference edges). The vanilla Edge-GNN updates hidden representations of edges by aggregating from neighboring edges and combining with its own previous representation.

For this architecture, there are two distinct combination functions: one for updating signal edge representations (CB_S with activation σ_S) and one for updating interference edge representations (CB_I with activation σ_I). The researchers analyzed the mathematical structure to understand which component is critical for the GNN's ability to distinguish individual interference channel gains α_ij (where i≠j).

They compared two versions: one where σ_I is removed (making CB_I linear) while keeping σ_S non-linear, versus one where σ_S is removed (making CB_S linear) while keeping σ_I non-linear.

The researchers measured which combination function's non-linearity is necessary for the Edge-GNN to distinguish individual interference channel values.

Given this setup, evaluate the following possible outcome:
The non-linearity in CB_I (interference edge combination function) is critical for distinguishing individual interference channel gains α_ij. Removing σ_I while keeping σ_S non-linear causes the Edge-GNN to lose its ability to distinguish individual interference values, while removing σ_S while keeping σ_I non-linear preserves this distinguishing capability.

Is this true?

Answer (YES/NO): YES